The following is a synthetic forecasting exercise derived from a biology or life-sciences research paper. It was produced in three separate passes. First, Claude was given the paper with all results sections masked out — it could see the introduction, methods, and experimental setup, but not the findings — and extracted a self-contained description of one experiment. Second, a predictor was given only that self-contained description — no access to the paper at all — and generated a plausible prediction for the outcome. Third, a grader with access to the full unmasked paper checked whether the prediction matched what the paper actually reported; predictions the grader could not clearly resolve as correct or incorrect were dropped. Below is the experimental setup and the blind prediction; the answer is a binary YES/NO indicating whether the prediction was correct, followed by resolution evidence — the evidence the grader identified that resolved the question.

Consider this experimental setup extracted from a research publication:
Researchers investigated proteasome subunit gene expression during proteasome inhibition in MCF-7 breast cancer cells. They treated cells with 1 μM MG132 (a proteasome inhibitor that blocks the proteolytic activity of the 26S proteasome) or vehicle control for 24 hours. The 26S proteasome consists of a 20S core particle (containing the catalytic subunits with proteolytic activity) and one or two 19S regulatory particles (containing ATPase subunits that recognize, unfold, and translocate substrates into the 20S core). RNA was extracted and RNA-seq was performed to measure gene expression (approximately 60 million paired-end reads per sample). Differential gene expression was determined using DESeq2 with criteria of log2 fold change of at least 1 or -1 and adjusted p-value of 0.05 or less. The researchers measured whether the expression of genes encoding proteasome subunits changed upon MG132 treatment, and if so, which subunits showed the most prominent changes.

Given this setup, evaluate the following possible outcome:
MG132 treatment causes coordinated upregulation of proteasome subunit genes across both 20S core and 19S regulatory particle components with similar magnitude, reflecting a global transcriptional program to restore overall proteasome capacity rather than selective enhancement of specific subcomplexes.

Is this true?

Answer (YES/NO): NO